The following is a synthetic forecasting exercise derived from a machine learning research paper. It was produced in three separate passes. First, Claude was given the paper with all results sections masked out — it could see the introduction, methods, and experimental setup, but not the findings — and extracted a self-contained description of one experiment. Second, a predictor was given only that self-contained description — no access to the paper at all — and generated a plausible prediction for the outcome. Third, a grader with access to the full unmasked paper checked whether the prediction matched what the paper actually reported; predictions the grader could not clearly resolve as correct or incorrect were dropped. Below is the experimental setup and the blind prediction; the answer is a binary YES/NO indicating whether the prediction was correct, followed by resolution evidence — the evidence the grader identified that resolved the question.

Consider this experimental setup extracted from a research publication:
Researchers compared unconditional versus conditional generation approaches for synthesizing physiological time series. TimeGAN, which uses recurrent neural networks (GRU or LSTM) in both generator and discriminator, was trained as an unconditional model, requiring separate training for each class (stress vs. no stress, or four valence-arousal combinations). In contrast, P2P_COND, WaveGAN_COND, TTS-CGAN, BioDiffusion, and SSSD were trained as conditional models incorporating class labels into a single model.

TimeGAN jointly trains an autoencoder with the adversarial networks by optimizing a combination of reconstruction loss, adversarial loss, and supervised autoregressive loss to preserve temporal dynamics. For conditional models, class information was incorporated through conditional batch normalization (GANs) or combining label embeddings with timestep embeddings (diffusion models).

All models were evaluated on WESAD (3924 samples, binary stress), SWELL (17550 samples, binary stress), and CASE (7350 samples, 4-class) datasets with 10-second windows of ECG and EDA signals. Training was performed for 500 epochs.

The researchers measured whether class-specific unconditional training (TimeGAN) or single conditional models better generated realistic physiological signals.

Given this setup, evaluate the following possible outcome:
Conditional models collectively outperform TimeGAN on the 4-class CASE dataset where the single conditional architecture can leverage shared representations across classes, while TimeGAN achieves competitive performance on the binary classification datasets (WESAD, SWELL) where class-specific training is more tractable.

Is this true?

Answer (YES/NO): NO